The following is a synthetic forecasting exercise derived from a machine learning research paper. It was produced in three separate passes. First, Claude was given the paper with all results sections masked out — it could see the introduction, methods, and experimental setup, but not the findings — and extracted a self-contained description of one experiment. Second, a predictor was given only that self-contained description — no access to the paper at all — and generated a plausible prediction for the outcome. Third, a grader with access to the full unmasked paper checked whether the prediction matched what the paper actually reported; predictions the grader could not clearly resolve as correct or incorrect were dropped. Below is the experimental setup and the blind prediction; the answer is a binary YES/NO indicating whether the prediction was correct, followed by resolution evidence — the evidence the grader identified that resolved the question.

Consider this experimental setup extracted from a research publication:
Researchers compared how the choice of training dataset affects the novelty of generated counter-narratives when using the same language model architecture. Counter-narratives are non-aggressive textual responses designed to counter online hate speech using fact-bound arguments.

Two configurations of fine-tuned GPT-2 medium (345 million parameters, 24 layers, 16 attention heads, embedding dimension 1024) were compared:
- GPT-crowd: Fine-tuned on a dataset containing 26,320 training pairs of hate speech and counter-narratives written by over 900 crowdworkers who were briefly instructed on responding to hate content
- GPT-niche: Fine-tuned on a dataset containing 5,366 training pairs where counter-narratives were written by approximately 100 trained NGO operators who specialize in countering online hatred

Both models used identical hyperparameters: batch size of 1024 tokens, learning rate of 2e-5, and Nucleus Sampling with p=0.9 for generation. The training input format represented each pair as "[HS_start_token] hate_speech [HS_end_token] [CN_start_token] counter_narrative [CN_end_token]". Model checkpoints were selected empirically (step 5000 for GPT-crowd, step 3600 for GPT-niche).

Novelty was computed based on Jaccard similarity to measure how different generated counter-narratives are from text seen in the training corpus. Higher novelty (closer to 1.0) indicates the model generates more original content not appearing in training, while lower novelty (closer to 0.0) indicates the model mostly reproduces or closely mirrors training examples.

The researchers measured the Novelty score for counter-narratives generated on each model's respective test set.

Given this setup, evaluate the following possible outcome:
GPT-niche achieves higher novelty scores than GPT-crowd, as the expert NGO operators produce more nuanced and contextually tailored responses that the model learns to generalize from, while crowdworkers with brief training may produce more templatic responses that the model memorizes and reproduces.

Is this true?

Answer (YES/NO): YES